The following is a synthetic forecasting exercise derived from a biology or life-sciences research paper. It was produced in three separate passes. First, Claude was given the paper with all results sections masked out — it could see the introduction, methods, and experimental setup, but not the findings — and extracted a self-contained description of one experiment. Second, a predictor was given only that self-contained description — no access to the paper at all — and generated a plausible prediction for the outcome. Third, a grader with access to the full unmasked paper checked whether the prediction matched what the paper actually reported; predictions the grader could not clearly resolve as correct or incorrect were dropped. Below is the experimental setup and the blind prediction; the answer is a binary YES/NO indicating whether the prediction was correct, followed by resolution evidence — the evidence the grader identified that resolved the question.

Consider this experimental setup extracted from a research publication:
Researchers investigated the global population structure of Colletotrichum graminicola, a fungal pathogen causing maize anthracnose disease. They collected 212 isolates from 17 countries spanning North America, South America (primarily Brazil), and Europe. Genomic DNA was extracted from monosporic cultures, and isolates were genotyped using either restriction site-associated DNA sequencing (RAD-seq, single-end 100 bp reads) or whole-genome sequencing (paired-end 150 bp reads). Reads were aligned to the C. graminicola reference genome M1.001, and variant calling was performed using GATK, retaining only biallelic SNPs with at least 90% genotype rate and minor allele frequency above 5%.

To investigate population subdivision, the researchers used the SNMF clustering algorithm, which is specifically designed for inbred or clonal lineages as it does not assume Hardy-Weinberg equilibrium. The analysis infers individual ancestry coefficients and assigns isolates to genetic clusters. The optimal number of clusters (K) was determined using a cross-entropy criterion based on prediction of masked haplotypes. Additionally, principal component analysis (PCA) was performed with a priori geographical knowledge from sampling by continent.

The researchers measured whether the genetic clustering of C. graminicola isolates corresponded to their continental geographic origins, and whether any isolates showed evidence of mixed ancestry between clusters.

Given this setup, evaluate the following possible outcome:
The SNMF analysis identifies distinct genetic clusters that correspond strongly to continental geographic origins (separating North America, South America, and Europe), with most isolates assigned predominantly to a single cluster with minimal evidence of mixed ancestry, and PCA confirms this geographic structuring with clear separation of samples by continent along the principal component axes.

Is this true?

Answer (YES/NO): NO